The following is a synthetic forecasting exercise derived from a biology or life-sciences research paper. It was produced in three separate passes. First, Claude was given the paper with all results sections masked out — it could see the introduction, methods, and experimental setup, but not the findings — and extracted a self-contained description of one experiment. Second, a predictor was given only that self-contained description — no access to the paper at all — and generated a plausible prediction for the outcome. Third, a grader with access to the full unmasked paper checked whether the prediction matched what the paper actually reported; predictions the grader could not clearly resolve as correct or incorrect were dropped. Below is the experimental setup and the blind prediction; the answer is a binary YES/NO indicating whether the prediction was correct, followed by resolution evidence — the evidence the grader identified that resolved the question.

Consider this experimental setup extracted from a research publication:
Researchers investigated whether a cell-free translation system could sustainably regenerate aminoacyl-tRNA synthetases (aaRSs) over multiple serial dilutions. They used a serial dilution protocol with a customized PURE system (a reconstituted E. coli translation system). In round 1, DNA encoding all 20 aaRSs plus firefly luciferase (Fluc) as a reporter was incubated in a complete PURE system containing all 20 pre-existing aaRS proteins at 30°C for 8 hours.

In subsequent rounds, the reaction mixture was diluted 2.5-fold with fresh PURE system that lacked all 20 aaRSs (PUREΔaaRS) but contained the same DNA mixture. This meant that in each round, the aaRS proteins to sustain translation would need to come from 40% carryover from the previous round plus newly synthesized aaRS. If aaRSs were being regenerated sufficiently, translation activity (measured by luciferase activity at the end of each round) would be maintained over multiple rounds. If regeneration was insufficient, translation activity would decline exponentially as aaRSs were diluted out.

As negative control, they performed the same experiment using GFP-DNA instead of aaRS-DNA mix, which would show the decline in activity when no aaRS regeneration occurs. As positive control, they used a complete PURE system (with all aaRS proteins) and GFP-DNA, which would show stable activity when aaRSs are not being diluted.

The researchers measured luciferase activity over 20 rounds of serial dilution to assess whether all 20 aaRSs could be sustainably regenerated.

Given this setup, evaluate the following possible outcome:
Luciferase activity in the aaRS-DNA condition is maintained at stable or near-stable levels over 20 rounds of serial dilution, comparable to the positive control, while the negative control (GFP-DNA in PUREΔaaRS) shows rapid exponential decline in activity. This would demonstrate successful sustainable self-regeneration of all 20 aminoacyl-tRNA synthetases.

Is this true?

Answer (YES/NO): YES